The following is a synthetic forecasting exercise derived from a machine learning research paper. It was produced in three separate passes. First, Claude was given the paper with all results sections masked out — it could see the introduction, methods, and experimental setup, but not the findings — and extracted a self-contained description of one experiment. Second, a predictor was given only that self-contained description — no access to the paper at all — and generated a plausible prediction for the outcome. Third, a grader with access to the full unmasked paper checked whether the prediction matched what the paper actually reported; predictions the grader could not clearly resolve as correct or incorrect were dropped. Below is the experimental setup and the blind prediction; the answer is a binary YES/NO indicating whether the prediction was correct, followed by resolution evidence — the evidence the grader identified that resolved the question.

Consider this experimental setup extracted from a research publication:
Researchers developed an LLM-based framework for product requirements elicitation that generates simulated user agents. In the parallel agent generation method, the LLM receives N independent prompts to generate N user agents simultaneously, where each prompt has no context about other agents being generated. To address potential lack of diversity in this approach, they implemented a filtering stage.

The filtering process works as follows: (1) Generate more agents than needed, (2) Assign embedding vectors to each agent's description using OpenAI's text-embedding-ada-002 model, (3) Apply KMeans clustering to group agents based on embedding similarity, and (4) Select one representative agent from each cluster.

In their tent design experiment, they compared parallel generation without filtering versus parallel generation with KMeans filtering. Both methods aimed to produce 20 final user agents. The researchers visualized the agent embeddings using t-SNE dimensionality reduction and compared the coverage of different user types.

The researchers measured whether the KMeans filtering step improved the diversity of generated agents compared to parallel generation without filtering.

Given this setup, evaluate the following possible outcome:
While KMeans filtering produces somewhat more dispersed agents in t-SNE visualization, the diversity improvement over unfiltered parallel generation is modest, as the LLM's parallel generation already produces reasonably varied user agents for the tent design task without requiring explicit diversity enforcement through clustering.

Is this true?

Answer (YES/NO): YES